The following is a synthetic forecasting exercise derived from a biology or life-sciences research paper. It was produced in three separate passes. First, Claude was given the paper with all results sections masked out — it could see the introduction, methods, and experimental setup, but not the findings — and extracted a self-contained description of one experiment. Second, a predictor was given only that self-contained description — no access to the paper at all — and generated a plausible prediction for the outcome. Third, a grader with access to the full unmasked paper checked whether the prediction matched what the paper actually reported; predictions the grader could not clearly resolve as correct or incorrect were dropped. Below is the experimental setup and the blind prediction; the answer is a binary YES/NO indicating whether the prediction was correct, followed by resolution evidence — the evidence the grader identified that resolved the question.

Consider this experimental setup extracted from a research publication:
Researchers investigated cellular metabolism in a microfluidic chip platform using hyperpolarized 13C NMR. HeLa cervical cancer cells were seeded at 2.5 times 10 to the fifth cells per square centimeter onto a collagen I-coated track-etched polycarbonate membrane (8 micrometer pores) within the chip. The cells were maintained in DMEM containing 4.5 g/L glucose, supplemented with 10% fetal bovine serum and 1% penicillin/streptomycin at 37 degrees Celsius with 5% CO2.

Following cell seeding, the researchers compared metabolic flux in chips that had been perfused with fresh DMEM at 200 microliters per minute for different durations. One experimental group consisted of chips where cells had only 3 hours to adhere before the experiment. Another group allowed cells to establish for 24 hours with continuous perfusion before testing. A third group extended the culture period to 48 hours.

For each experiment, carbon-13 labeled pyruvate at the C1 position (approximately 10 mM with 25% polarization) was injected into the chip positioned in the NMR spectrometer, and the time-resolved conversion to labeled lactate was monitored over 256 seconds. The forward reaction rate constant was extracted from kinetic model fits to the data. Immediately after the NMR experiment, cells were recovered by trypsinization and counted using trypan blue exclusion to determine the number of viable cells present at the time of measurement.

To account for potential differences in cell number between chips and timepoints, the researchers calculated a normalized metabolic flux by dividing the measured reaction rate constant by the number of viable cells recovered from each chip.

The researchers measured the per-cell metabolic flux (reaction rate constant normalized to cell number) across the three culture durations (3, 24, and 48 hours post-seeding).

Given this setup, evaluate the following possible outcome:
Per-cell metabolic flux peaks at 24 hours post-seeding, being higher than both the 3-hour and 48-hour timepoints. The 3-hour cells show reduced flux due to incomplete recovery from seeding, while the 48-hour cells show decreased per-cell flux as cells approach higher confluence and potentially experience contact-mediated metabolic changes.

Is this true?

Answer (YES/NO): NO